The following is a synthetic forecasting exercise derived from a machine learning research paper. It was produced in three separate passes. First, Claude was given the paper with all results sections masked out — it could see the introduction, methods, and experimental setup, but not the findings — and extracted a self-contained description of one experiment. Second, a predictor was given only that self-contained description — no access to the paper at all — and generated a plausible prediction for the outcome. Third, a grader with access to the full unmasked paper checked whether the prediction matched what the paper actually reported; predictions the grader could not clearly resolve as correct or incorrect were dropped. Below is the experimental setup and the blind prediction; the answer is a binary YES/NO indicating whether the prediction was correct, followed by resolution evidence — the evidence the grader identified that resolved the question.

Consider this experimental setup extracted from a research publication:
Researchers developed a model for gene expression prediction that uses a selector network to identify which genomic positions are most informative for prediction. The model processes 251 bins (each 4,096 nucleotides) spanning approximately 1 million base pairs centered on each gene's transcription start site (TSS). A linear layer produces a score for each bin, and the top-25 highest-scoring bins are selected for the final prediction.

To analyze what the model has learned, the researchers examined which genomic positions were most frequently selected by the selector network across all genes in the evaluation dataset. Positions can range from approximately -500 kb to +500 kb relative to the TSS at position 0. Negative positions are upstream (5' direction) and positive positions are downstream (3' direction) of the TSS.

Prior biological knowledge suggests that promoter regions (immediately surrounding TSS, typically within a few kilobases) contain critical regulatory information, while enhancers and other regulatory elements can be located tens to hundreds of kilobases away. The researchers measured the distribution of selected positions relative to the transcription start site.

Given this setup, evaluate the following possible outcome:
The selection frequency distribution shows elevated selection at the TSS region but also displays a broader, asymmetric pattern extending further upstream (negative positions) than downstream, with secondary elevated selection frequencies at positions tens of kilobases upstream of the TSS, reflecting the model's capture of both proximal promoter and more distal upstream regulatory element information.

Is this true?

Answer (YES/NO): NO